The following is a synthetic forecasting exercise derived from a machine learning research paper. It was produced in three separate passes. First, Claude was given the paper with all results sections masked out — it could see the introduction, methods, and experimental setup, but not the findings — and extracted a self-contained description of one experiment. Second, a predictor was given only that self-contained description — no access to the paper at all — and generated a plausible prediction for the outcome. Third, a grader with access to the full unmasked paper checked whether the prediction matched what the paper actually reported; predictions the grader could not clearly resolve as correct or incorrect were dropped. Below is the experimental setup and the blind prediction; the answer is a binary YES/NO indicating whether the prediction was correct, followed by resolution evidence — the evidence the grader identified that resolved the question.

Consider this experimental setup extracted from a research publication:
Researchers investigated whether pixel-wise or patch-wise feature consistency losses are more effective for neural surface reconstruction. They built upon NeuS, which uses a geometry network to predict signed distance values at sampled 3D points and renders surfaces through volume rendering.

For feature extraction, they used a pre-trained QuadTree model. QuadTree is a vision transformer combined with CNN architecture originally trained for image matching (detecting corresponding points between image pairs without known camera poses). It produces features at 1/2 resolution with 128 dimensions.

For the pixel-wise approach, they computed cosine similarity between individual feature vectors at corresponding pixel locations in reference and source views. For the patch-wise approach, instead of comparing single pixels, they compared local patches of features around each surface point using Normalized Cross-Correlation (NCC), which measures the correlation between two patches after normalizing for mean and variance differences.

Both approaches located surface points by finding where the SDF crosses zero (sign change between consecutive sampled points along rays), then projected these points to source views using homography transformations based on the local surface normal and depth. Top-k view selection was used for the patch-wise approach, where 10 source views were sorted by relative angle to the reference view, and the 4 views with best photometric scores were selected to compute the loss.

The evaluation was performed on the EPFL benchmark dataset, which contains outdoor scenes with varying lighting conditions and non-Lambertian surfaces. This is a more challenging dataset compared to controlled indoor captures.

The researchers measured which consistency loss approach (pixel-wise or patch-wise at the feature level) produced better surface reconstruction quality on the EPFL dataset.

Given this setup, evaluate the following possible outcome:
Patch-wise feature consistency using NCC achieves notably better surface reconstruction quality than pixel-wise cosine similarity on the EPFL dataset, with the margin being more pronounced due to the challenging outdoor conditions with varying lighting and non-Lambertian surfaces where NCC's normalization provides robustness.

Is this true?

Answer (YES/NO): YES